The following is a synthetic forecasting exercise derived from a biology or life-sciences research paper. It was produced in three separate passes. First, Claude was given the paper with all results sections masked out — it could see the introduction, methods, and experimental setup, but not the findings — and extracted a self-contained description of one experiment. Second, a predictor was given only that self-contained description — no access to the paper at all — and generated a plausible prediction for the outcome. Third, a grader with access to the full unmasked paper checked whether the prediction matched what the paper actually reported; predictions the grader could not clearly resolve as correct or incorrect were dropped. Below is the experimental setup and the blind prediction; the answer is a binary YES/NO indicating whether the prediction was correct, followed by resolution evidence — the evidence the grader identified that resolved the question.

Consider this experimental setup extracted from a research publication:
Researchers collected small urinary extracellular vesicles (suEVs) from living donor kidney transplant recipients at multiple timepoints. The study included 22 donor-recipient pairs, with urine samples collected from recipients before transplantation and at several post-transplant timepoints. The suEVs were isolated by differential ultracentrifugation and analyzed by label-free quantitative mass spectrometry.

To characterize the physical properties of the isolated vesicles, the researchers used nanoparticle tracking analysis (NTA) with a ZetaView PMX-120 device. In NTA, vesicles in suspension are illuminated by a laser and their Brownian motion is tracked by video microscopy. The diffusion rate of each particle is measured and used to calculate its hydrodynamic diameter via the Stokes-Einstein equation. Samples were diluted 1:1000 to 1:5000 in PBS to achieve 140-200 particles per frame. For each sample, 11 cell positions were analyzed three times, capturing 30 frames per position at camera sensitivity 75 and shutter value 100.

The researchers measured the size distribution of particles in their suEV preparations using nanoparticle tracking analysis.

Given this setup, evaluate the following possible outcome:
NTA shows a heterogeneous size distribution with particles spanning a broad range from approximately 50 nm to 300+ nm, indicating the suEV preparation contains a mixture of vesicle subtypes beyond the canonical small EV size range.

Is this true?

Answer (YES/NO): YES